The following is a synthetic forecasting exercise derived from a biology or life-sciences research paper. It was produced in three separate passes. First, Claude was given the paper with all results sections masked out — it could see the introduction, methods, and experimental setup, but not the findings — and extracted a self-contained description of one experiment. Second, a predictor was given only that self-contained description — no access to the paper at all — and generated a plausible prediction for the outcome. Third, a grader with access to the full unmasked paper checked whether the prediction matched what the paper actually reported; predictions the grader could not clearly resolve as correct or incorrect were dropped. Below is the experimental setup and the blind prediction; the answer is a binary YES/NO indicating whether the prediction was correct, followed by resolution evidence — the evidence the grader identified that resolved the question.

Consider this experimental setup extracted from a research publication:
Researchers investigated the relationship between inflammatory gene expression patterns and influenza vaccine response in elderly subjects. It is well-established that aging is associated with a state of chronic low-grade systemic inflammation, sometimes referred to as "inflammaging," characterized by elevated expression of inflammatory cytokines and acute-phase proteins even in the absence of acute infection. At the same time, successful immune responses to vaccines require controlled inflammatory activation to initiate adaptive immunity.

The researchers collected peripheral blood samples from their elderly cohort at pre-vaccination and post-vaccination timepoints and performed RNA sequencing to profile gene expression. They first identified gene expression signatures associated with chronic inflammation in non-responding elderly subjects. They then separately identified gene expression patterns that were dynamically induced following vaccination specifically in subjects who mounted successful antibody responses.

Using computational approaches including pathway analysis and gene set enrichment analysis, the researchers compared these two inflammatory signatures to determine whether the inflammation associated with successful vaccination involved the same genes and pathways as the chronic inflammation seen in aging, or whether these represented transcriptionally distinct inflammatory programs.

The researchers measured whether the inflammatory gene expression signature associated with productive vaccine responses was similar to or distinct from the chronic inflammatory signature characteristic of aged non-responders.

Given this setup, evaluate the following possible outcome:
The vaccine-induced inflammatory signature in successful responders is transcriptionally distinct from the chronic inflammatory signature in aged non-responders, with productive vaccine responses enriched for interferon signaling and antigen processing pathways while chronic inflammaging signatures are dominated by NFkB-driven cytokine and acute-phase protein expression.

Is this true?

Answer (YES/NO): NO